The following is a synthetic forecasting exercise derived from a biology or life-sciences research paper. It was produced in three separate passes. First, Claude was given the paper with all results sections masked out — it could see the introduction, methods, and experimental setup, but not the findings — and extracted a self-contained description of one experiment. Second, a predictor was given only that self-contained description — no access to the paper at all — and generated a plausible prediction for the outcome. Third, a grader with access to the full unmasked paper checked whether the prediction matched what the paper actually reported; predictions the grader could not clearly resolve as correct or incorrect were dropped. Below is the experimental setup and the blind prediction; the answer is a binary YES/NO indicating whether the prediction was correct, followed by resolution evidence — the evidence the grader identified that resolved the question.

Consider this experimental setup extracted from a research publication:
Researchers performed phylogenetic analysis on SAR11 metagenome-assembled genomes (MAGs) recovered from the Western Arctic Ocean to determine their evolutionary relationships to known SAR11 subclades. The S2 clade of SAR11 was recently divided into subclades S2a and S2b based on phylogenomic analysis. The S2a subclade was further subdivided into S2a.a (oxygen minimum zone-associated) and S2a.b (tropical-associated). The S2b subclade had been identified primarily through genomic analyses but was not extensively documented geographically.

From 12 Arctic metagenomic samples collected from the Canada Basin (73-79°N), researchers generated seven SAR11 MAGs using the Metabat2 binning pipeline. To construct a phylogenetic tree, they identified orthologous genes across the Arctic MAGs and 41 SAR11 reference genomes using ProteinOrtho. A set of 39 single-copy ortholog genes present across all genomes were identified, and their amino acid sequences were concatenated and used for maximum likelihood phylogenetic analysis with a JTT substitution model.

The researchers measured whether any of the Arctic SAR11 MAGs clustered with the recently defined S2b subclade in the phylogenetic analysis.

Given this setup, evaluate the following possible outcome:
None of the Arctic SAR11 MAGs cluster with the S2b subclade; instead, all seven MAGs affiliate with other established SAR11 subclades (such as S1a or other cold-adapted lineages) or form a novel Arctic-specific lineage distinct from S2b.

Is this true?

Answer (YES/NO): NO